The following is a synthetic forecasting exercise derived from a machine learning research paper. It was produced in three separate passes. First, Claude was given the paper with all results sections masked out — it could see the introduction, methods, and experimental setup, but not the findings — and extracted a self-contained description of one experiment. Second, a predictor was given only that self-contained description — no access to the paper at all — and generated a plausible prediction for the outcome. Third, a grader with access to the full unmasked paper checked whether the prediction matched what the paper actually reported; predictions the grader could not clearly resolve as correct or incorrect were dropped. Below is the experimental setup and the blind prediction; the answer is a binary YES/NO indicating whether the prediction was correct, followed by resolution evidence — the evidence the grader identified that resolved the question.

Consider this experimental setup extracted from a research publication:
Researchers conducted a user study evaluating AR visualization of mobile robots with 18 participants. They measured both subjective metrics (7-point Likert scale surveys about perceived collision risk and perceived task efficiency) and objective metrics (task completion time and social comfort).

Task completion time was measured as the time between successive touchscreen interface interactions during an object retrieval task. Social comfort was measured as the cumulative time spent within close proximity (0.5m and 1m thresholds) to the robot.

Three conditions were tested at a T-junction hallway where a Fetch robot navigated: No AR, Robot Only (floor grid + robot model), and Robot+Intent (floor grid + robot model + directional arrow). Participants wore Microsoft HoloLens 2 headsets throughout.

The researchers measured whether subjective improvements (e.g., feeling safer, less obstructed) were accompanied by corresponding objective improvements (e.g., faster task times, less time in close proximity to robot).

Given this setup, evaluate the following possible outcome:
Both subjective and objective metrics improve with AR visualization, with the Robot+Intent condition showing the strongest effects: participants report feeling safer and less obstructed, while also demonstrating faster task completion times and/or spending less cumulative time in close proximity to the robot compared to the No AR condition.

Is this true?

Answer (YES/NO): NO